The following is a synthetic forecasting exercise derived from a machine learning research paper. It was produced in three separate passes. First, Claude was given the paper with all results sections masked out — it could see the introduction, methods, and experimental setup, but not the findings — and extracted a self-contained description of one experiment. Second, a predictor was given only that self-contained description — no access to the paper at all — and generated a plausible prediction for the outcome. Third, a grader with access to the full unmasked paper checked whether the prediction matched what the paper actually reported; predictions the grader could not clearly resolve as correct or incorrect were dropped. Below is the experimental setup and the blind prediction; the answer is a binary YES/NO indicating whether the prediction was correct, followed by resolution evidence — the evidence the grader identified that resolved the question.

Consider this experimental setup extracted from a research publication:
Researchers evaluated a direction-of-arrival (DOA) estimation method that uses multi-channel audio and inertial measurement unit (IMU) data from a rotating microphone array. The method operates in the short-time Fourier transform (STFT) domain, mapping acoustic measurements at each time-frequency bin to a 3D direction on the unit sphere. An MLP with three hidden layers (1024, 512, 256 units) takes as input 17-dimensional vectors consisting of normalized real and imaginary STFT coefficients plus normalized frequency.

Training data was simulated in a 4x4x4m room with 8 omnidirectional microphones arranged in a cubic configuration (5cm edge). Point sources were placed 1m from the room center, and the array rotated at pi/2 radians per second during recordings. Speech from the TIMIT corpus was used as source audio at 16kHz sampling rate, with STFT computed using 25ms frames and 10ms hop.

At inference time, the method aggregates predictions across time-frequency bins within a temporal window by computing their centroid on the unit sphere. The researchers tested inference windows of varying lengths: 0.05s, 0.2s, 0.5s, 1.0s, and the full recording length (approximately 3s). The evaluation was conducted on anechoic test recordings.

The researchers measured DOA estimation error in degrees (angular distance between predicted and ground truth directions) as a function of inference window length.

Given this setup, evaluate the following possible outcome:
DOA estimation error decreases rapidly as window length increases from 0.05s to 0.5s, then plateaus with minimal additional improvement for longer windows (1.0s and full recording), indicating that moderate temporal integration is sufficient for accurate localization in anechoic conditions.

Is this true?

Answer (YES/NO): NO